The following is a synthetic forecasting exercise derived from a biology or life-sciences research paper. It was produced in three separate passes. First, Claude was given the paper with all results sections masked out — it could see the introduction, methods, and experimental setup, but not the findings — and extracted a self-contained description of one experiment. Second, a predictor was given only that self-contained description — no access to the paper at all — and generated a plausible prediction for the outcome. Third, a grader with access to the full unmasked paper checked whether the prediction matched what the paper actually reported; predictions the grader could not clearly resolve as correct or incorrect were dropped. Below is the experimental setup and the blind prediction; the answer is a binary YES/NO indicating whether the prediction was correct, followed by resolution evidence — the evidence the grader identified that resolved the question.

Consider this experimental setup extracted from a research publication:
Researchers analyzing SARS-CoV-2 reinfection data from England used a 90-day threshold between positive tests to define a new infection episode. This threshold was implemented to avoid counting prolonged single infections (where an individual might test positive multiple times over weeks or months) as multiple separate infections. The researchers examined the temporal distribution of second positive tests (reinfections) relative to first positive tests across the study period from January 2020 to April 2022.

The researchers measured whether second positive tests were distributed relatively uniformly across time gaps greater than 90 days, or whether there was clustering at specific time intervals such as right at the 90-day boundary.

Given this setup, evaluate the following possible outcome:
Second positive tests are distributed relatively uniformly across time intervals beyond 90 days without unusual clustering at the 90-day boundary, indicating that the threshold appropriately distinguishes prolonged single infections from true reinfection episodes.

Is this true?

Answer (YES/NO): NO